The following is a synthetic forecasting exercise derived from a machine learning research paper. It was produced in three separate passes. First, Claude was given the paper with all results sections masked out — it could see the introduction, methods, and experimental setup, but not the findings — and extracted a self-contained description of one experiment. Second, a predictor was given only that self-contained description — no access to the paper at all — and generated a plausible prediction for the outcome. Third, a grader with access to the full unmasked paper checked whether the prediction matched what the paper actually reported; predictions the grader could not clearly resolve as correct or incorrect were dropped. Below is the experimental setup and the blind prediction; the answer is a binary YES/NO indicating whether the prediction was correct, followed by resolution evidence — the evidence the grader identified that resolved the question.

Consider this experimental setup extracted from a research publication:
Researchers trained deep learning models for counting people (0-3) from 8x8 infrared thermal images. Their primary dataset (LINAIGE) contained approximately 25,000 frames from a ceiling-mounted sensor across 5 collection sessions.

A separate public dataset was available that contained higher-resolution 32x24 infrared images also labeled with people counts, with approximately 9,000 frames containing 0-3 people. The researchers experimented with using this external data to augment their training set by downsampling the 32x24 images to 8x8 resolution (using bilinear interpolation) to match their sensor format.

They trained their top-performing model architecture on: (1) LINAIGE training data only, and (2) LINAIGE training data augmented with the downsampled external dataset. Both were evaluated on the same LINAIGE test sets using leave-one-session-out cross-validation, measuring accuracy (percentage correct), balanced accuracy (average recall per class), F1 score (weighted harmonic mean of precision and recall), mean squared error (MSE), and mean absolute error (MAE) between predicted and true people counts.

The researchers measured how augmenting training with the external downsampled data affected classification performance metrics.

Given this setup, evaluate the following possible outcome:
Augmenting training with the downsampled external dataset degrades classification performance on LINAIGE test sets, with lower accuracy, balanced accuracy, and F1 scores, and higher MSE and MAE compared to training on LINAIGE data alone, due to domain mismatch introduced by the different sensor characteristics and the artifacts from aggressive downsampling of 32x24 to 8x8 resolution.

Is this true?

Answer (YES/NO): NO